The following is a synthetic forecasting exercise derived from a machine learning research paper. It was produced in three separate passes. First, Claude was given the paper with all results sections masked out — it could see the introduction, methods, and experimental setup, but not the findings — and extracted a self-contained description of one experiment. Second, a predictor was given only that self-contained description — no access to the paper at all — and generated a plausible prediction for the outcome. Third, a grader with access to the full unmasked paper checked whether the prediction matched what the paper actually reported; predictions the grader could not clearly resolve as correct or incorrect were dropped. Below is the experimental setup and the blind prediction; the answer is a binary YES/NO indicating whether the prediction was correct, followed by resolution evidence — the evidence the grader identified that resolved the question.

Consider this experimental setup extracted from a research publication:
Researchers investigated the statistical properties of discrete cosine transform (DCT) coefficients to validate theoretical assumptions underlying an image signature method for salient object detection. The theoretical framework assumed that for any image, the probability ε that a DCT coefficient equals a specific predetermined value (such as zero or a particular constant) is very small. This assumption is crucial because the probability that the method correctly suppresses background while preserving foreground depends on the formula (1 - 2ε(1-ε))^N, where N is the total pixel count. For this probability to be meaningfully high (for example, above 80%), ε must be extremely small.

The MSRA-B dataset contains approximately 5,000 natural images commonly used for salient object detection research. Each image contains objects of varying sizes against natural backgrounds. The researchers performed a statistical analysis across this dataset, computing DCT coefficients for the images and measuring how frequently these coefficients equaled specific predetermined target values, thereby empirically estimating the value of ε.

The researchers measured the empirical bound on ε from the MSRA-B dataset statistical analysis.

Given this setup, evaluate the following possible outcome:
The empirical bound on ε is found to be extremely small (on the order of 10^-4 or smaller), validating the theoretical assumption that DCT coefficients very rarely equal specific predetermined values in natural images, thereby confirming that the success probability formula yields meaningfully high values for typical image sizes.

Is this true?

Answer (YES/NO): YES